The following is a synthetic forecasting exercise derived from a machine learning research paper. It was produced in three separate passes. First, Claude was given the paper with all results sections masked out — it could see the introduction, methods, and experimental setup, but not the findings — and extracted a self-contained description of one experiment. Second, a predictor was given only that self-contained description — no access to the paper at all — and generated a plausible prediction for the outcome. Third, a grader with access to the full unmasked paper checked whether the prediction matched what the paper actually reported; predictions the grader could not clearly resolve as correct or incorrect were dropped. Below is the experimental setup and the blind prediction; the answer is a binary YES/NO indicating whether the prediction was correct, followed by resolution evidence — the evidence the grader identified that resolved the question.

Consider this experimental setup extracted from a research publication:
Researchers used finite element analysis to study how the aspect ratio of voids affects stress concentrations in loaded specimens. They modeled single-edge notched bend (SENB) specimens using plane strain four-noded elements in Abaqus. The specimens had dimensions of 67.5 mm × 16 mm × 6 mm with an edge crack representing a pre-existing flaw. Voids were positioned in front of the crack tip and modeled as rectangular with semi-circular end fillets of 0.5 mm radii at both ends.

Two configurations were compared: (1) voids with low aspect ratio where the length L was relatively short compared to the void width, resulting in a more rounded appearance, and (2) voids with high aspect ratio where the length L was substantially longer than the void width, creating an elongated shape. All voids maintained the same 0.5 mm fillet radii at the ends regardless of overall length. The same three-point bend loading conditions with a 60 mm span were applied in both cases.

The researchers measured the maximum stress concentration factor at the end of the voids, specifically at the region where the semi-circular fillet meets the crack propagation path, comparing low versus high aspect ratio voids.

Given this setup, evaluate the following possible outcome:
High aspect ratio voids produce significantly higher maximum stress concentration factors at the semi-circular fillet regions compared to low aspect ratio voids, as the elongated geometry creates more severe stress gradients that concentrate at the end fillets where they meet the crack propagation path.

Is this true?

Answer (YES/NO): NO